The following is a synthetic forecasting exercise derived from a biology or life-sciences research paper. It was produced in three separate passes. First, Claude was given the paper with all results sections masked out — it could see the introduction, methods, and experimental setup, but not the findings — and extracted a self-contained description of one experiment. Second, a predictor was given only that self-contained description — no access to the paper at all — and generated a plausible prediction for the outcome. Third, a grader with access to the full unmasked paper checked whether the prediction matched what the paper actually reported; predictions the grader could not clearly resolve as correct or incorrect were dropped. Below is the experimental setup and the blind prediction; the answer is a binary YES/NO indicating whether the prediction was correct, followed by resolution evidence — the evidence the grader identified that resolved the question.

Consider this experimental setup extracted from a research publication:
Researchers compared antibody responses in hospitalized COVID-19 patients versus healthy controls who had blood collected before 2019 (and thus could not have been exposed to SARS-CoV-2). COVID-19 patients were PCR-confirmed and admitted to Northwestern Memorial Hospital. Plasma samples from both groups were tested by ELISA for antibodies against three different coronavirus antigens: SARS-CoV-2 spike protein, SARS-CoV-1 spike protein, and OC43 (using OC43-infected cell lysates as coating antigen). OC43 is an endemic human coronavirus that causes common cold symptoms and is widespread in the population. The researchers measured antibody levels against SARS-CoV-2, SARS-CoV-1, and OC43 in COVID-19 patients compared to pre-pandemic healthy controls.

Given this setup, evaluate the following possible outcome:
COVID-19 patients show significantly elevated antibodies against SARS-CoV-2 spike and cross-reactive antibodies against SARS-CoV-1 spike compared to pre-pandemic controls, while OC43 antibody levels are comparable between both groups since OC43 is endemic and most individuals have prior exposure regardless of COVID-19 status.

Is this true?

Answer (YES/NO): NO